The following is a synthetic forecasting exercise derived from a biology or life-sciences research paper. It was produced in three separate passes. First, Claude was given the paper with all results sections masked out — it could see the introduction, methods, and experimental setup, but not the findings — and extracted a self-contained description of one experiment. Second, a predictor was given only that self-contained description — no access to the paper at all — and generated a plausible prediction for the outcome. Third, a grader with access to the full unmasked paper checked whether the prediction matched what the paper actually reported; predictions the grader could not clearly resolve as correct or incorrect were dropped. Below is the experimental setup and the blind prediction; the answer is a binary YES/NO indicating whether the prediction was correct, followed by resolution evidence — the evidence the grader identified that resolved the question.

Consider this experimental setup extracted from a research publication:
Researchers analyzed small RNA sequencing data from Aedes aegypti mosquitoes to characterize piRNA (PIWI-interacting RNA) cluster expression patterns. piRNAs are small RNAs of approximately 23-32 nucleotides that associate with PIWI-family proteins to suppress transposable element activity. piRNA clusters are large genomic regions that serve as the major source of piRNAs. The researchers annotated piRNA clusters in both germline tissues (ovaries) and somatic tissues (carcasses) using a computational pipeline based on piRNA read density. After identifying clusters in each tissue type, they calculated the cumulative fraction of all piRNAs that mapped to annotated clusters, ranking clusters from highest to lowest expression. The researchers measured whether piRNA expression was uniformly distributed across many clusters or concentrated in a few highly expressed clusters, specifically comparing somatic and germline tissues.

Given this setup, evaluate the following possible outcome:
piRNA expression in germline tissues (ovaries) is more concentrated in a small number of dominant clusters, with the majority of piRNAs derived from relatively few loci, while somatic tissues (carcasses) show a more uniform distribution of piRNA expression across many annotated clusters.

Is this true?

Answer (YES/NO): NO